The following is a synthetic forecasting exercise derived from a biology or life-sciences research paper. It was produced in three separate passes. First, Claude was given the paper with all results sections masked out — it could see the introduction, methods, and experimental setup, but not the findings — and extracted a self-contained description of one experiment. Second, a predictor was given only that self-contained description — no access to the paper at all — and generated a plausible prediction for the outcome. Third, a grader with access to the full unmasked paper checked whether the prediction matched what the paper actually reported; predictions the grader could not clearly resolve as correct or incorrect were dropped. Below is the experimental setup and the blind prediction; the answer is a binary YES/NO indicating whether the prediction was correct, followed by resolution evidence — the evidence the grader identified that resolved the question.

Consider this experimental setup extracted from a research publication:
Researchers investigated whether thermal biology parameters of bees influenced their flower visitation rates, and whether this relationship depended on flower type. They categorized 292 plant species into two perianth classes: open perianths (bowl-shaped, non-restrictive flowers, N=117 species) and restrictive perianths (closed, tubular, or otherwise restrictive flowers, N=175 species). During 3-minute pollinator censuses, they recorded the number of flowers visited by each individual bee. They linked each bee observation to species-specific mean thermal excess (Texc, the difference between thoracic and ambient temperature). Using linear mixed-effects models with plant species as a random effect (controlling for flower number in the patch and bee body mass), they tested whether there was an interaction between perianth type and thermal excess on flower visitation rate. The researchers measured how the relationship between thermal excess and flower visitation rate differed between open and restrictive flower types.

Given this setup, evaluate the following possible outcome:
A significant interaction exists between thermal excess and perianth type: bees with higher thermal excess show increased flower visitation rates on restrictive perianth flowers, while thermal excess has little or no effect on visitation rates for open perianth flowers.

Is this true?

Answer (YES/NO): YES